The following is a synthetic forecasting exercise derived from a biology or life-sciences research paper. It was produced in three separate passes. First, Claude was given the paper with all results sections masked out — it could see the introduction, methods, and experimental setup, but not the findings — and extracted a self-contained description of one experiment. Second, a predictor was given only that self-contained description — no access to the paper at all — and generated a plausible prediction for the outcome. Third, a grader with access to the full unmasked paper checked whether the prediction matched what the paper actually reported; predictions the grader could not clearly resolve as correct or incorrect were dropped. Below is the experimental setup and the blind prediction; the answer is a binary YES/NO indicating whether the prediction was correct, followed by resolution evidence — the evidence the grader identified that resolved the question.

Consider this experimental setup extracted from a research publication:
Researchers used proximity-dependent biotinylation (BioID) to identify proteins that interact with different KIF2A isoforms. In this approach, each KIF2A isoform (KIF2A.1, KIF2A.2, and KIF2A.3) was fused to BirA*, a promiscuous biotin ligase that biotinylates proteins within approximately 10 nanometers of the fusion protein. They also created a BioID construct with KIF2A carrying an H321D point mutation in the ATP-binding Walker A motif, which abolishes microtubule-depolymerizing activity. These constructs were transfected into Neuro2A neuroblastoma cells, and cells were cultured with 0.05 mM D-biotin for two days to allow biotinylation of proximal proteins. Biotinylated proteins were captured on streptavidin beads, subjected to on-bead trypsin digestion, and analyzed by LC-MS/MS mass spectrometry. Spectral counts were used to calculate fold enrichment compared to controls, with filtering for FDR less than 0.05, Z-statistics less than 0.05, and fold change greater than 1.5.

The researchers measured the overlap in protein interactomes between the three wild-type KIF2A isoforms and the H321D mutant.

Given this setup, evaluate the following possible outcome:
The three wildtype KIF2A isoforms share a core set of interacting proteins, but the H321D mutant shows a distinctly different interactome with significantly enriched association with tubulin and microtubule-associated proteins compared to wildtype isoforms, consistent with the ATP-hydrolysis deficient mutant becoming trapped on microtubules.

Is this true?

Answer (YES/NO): NO